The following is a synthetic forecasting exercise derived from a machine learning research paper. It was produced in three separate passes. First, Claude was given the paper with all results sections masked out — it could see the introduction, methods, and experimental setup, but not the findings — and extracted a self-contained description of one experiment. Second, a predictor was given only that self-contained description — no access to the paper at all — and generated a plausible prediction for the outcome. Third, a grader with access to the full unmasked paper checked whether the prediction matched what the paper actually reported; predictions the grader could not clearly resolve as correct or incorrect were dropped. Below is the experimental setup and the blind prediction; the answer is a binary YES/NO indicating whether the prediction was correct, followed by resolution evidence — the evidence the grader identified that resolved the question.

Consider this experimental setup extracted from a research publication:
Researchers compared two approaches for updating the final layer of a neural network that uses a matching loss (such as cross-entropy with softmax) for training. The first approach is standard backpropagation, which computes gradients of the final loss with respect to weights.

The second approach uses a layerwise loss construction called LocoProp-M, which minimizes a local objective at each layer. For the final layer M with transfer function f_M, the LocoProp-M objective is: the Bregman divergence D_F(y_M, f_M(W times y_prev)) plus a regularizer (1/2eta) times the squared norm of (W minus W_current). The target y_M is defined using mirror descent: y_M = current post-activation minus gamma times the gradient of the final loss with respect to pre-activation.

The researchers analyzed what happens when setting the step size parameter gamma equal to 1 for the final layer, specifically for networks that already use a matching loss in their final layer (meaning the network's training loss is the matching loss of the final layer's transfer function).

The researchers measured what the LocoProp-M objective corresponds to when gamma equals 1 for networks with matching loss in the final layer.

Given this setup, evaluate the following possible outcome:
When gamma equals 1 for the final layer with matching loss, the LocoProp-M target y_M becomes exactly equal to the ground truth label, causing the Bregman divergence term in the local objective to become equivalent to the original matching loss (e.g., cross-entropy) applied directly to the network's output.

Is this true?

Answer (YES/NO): YES